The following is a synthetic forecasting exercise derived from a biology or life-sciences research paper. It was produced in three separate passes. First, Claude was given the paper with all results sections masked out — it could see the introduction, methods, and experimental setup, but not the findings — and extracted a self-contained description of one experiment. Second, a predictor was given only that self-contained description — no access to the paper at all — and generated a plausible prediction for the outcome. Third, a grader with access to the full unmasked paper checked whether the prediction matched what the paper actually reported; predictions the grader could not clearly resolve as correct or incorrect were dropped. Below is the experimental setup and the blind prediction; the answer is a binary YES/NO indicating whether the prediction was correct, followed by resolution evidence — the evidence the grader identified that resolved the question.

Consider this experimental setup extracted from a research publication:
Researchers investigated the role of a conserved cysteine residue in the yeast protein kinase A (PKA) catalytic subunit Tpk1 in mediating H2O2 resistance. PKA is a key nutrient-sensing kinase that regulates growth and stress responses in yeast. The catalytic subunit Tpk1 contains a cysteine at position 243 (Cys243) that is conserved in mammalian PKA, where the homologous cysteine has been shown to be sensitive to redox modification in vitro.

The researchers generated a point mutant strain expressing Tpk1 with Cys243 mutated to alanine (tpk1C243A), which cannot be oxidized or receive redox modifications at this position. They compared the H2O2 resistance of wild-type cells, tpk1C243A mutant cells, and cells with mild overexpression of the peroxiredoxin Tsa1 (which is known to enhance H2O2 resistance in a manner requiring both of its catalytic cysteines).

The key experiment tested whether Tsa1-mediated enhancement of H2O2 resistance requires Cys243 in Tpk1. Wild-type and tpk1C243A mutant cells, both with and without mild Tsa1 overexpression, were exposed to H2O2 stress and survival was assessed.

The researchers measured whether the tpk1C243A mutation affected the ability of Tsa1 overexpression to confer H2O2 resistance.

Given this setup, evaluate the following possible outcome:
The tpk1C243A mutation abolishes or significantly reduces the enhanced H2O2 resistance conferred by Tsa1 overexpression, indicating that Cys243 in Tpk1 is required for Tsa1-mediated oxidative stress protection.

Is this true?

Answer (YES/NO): YES